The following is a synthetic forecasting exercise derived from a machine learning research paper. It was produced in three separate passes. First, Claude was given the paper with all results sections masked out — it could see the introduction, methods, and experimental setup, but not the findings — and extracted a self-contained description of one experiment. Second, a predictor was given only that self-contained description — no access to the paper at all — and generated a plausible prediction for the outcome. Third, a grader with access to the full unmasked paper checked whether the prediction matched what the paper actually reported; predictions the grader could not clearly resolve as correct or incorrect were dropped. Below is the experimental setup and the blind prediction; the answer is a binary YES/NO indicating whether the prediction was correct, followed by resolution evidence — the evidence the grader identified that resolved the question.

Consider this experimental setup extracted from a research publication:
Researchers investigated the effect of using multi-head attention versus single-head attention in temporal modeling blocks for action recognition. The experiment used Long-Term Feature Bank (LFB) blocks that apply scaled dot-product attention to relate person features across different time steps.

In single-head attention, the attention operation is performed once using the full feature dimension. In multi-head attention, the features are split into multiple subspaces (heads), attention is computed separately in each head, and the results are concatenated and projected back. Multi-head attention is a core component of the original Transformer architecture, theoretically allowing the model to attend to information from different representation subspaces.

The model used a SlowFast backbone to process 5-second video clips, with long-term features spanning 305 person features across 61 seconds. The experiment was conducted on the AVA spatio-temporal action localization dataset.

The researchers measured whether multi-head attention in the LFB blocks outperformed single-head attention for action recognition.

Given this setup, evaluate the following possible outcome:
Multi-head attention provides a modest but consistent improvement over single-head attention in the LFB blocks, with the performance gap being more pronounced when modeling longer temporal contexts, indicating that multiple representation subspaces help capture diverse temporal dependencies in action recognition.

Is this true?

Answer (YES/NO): NO